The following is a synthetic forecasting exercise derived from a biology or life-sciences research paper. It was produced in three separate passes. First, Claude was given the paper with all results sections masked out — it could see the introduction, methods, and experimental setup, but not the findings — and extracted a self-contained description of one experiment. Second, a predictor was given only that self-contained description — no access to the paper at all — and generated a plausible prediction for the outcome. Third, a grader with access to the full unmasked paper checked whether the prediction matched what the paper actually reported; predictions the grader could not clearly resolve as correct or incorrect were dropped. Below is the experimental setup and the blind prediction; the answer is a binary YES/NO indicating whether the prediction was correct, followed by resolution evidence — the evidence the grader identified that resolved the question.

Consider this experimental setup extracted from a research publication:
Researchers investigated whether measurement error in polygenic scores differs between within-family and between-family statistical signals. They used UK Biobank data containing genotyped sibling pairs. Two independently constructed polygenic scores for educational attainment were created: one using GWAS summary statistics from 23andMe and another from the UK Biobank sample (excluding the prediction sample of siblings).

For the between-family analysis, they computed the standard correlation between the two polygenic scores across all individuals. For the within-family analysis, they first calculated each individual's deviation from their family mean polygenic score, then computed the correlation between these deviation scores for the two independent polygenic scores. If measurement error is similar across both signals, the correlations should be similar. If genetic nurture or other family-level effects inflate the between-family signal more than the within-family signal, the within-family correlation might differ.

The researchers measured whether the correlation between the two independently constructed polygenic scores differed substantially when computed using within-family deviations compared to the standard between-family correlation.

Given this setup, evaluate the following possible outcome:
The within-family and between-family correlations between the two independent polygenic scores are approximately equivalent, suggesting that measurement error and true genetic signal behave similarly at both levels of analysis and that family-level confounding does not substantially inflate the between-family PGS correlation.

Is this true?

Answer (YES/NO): YES